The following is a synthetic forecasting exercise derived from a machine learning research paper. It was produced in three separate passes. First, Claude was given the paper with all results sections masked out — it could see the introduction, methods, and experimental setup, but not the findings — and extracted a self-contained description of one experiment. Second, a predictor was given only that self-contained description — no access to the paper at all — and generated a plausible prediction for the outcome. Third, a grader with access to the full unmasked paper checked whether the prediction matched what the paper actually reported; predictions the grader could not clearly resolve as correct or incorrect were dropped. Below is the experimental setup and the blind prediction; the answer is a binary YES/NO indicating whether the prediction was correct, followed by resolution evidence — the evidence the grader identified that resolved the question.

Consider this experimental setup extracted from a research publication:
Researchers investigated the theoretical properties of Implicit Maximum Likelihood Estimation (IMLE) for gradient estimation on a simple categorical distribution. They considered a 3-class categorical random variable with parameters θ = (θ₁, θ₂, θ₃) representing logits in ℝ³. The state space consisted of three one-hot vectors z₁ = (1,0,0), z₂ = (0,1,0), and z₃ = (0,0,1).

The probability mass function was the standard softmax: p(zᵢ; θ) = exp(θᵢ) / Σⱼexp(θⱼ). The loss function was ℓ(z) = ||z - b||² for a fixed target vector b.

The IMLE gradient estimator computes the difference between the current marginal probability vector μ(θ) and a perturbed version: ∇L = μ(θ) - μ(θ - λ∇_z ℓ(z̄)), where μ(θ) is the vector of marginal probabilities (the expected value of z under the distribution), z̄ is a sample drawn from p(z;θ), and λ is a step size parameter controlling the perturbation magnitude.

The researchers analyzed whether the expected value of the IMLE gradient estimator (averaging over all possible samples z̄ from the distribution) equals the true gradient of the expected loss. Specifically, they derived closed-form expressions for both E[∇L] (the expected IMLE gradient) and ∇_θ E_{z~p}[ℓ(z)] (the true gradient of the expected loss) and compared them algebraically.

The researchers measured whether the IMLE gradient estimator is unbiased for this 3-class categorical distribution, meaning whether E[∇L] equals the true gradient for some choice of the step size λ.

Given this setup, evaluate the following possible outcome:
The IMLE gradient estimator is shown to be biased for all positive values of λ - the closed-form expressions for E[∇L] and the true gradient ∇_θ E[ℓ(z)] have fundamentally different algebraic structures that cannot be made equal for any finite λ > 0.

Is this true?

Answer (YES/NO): YES